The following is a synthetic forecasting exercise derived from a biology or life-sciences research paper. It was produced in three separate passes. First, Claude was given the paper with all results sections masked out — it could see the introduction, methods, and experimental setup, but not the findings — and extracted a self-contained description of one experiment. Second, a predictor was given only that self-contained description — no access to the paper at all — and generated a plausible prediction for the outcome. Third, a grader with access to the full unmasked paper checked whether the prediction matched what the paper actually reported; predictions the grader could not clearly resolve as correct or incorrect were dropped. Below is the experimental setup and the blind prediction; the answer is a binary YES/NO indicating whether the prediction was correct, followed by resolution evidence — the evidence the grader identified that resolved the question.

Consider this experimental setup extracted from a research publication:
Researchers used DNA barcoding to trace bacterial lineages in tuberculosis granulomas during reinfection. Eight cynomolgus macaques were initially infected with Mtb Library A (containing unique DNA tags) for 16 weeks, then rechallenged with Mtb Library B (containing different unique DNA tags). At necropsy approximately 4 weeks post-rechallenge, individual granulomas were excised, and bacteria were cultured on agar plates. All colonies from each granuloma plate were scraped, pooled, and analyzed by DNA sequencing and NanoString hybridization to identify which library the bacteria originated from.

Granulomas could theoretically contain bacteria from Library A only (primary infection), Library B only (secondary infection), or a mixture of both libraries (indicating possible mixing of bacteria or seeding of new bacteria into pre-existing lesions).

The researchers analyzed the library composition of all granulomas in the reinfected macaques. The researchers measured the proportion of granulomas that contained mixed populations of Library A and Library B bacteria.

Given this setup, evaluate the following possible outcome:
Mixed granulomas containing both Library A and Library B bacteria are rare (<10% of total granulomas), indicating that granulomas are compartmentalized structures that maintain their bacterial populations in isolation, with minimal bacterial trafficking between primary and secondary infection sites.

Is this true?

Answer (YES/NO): YES